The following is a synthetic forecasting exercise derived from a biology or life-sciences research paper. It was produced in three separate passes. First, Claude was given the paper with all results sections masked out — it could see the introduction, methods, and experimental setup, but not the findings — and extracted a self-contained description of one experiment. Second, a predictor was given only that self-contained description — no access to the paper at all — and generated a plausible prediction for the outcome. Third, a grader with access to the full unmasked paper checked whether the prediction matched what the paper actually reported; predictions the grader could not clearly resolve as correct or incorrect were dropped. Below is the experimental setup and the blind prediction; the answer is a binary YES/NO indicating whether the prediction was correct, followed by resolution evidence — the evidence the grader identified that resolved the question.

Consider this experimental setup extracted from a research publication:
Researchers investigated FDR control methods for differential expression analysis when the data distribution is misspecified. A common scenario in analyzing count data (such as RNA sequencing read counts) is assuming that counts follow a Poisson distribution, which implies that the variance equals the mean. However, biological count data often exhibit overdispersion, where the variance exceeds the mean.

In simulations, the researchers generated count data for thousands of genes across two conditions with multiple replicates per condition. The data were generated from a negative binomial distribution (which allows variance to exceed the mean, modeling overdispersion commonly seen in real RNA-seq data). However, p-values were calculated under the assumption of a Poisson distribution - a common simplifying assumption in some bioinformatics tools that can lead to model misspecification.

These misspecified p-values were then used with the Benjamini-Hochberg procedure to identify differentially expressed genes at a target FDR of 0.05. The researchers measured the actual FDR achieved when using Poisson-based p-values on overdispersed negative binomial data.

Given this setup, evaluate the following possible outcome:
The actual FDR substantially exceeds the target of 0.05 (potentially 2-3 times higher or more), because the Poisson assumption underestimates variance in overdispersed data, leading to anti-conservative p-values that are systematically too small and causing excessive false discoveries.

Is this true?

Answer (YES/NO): YES